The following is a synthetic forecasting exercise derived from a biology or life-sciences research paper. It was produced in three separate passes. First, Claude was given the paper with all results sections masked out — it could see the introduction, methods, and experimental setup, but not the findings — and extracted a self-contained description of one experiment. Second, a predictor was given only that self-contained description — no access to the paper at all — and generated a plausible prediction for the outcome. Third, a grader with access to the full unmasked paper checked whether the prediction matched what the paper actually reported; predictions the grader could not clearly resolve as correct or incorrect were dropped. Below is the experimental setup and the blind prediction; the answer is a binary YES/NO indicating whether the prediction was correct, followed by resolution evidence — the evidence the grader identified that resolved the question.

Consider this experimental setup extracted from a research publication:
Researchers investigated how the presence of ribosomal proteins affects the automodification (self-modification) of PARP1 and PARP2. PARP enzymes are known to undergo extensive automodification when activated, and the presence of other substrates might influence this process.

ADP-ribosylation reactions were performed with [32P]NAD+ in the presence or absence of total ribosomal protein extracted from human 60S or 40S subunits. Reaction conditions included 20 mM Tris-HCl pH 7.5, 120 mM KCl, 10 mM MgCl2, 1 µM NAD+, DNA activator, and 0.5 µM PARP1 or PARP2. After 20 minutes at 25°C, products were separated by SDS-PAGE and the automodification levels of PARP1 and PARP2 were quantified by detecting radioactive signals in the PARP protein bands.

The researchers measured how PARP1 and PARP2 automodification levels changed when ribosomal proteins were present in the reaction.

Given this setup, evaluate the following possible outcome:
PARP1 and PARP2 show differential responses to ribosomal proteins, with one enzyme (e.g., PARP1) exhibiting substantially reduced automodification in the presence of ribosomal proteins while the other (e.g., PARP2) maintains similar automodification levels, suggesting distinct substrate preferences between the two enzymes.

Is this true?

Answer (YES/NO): NO